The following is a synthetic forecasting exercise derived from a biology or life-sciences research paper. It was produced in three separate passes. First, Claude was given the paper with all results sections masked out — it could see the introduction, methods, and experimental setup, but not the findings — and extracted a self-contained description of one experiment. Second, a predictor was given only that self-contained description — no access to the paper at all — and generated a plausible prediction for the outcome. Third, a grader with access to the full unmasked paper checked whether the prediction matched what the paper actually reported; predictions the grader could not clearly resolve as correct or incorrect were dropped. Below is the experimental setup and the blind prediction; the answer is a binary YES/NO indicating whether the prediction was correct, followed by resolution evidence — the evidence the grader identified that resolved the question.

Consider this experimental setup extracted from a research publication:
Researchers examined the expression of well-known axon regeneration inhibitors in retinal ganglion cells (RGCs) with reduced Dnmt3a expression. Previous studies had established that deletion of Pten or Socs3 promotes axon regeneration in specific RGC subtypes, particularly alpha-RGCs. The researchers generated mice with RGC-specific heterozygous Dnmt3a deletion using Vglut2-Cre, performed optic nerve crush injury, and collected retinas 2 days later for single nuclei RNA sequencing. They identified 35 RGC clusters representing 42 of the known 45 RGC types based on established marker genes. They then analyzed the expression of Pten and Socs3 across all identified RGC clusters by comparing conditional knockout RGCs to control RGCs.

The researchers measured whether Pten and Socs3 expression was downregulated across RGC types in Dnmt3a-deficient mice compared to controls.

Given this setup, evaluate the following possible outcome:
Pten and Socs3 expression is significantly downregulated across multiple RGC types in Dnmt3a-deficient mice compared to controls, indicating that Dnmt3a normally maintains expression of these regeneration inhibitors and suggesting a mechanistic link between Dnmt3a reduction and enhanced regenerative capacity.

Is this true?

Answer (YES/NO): NO